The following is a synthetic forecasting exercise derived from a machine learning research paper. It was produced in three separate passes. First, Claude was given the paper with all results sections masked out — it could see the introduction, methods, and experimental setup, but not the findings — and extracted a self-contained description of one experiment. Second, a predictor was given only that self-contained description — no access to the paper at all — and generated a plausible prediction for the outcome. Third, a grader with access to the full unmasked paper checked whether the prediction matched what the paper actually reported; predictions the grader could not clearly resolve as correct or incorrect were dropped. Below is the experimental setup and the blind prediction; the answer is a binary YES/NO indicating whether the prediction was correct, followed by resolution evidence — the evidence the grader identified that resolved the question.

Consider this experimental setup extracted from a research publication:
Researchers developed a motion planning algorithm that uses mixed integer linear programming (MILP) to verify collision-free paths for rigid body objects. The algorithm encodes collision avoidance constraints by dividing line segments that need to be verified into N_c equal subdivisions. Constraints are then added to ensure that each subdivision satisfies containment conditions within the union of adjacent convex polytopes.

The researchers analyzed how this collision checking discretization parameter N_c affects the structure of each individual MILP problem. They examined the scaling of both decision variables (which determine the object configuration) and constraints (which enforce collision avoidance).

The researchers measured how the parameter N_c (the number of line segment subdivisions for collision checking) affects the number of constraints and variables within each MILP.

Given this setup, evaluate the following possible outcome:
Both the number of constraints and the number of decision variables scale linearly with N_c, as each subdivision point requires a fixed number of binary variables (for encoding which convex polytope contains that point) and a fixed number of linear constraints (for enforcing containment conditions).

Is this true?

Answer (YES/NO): NO